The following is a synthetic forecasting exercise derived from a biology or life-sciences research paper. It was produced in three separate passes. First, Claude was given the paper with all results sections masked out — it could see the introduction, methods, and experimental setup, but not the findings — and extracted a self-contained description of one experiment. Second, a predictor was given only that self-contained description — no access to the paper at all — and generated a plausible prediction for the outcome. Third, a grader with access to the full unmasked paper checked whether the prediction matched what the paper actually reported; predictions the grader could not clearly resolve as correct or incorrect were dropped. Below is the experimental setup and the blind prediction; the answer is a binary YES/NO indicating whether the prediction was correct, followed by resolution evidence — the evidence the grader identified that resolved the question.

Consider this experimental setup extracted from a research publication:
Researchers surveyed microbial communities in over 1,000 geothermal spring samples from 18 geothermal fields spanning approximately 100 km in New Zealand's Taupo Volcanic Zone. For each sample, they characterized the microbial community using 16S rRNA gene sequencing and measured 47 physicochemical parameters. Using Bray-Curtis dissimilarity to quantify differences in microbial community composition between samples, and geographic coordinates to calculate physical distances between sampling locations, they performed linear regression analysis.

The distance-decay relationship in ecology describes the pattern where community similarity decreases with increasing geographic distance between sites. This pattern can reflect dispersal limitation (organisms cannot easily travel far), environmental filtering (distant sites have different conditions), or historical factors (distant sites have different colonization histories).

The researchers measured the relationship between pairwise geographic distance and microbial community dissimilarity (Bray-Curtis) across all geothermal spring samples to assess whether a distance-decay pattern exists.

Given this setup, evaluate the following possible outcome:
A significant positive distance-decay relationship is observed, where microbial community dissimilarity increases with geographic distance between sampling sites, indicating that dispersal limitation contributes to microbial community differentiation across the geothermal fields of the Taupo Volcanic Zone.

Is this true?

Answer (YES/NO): YES